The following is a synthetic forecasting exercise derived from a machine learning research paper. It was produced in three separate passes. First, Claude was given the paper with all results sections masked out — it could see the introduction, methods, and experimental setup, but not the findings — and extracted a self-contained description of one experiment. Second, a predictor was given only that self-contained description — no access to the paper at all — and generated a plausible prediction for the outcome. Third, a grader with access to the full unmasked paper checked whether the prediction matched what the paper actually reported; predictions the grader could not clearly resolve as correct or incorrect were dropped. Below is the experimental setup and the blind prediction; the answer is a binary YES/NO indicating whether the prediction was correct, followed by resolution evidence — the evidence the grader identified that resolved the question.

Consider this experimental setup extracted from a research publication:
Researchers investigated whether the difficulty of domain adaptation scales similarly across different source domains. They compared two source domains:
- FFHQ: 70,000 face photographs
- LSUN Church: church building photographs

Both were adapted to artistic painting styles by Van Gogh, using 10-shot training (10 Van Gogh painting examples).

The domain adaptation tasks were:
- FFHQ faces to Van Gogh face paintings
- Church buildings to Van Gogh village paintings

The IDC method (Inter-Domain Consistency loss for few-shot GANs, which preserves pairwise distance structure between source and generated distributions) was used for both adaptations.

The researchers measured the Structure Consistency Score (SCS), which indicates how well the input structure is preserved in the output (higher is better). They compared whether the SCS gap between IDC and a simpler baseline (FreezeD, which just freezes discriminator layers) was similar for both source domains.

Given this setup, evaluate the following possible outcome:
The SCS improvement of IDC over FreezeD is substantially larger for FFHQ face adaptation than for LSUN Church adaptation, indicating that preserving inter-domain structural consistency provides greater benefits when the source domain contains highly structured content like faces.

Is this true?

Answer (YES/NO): NO